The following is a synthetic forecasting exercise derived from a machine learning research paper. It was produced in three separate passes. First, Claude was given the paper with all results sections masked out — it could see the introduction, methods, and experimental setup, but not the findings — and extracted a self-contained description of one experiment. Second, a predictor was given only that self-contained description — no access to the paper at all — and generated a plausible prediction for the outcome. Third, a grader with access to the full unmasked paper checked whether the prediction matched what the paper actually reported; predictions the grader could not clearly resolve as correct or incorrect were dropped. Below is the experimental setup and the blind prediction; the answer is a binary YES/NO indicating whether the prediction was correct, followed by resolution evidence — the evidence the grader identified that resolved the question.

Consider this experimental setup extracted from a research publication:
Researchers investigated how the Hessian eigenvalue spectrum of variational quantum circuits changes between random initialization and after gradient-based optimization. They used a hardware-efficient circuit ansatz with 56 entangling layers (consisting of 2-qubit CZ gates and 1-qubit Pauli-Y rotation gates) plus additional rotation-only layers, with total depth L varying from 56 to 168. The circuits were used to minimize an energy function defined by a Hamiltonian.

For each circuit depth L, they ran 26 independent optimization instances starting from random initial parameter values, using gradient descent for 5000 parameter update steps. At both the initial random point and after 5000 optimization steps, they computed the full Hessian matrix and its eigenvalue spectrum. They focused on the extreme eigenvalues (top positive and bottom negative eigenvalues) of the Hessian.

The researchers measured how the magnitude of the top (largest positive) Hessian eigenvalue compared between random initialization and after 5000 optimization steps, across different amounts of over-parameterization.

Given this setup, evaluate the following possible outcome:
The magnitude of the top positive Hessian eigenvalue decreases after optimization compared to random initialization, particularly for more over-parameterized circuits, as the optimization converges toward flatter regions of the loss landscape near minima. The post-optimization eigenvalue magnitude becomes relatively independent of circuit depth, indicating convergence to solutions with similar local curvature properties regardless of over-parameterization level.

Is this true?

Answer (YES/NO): NO